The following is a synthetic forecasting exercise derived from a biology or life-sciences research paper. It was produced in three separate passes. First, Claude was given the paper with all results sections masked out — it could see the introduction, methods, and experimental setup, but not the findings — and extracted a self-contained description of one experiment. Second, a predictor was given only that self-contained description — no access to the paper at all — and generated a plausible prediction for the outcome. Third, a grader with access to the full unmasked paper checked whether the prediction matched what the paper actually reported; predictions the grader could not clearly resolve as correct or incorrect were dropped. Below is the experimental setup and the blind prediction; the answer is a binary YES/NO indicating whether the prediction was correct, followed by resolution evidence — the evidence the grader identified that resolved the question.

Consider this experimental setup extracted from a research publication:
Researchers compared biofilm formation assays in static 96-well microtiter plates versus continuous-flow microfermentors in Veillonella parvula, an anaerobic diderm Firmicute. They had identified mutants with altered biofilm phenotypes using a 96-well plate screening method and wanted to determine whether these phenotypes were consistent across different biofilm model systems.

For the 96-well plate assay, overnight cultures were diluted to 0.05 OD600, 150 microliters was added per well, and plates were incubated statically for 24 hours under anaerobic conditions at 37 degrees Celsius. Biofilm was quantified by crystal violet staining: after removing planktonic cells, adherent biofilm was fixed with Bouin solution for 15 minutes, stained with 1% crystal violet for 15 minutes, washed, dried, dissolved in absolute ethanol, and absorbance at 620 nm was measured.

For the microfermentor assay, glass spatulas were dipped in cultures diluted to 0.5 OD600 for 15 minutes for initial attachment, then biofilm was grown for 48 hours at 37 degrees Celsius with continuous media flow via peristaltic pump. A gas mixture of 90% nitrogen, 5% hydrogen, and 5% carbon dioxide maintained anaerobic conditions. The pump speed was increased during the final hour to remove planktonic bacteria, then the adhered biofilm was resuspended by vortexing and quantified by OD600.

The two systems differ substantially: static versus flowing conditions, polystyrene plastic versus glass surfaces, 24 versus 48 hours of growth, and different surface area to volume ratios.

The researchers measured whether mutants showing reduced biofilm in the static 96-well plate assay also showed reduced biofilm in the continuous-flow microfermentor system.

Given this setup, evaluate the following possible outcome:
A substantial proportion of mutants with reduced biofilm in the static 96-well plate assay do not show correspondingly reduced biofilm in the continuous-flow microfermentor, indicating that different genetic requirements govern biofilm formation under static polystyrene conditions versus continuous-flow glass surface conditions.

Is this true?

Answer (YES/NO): YES